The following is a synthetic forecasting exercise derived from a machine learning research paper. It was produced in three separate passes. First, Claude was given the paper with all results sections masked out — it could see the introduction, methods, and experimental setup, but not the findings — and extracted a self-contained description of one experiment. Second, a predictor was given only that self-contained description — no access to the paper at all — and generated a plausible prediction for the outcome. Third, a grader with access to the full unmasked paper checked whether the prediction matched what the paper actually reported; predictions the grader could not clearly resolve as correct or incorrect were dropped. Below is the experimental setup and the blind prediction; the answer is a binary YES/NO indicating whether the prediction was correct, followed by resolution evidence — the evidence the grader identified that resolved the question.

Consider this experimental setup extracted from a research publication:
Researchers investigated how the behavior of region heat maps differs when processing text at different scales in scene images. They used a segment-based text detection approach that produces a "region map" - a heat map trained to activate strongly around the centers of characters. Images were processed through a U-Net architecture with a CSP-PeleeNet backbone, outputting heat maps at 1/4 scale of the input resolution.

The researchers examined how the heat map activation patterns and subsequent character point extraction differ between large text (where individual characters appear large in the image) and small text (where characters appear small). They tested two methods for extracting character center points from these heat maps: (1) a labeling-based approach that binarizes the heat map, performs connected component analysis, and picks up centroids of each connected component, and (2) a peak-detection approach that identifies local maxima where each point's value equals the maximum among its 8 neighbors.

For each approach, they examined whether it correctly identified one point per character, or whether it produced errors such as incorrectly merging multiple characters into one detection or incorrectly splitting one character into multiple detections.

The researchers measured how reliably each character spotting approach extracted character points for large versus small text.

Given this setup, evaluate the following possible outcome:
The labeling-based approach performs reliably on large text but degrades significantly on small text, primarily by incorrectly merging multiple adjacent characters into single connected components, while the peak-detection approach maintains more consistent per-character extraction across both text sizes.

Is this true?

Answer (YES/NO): NO